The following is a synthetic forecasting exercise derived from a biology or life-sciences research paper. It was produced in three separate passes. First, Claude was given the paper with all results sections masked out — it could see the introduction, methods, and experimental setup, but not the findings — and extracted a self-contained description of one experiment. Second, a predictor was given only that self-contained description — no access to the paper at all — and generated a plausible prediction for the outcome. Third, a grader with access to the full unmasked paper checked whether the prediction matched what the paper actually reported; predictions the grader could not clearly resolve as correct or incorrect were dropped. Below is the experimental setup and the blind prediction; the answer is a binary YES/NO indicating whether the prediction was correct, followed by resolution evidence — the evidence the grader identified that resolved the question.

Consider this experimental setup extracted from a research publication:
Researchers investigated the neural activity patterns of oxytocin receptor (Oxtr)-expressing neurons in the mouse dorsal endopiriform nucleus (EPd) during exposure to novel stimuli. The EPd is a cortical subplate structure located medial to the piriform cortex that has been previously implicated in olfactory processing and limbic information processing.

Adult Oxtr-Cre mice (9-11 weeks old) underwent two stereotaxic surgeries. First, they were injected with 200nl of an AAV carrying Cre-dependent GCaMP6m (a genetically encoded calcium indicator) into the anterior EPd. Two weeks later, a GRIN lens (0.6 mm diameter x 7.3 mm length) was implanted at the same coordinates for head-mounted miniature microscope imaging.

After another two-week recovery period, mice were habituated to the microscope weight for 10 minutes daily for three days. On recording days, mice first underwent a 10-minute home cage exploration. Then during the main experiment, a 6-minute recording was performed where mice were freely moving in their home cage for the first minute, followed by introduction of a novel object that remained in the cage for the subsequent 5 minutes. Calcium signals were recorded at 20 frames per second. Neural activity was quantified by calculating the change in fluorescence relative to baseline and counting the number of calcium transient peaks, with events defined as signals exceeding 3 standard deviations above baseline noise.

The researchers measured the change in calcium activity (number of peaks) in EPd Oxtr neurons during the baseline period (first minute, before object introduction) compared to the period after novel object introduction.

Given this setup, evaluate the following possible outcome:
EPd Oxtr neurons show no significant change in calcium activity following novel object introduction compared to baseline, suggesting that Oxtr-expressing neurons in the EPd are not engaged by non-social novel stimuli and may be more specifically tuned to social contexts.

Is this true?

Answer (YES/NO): NO